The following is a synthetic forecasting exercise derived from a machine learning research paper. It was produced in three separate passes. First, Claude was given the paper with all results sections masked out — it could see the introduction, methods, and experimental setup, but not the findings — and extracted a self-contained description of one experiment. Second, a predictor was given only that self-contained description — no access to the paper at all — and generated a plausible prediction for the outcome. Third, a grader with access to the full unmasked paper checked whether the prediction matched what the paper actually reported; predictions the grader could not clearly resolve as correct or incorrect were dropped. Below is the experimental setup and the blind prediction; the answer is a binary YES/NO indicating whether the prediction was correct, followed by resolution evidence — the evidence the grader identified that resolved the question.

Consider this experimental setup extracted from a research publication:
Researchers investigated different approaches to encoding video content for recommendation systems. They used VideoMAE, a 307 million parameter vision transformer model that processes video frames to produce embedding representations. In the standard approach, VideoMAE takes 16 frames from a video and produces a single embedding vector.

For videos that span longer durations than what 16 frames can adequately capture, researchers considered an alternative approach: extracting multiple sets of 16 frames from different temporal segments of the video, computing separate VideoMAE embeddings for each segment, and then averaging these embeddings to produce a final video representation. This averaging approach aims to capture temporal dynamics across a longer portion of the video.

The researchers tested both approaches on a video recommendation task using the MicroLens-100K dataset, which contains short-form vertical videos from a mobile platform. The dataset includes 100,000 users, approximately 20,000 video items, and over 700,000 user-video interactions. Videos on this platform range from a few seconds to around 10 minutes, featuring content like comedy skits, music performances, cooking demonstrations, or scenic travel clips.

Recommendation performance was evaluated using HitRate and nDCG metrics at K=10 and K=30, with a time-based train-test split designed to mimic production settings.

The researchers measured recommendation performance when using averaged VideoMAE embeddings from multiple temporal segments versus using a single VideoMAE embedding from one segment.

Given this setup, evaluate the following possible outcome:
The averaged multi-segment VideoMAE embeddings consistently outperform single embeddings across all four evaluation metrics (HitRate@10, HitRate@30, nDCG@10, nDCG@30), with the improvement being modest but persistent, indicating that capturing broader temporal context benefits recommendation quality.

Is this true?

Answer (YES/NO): NO